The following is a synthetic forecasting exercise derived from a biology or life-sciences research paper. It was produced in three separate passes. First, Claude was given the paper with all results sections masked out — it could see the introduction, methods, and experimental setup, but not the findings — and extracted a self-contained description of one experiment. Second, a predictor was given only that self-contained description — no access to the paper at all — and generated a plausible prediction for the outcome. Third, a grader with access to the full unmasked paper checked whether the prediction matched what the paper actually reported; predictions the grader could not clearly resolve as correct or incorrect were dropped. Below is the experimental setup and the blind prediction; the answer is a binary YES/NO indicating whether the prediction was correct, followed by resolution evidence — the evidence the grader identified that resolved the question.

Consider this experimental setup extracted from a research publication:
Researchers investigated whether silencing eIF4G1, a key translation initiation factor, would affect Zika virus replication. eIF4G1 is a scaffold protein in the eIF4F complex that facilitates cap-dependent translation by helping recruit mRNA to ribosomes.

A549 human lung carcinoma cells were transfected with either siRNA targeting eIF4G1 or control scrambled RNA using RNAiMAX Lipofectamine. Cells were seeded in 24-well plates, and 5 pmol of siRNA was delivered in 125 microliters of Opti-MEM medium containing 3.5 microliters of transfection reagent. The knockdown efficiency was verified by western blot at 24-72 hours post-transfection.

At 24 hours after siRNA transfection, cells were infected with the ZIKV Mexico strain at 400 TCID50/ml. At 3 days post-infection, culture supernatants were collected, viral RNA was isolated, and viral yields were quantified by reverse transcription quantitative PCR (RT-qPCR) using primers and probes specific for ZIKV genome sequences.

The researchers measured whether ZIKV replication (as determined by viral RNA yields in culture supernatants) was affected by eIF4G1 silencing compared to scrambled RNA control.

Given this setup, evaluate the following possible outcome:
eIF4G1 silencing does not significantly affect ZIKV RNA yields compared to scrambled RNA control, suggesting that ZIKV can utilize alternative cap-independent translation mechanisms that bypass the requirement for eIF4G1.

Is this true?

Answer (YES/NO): NO